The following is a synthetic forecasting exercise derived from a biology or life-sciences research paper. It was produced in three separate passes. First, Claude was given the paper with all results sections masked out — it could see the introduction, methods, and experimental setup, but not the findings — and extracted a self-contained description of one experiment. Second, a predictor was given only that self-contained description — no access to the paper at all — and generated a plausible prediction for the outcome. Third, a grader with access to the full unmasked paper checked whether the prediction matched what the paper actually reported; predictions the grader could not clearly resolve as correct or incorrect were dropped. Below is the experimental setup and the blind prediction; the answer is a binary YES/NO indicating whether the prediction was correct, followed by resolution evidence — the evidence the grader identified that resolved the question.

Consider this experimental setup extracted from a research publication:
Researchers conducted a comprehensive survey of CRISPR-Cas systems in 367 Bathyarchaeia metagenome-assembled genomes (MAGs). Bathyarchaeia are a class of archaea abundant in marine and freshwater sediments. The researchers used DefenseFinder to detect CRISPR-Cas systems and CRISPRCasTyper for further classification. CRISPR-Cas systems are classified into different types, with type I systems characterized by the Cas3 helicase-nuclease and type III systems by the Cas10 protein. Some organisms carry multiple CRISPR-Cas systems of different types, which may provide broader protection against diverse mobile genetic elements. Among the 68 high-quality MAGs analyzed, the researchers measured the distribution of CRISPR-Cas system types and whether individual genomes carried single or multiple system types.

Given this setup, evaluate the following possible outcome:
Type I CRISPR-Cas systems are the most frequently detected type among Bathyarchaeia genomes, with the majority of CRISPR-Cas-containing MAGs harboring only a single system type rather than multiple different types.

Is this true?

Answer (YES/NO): YES